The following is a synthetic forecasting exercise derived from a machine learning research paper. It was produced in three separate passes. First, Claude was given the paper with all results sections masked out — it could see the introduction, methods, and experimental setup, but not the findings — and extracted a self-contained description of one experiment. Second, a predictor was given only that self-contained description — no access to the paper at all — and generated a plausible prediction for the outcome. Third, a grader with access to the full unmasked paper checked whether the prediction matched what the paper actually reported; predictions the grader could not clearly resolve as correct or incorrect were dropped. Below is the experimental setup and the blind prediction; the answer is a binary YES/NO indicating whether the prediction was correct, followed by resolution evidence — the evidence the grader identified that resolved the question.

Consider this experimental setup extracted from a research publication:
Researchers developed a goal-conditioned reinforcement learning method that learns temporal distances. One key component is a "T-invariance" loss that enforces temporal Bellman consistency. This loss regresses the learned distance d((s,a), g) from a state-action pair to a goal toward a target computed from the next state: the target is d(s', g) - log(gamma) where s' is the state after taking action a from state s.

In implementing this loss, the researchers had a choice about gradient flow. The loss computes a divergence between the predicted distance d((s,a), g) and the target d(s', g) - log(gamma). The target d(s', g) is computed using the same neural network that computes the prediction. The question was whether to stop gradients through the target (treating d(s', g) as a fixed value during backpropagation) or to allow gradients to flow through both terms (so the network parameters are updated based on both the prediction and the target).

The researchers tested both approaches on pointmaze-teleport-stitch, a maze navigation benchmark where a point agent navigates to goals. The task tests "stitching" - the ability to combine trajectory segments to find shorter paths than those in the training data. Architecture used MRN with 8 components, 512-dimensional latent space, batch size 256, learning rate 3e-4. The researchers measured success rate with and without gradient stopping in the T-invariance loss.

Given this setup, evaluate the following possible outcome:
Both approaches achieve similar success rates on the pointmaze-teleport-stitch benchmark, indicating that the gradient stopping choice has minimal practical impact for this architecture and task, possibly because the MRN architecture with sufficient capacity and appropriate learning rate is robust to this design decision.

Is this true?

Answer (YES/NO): NO